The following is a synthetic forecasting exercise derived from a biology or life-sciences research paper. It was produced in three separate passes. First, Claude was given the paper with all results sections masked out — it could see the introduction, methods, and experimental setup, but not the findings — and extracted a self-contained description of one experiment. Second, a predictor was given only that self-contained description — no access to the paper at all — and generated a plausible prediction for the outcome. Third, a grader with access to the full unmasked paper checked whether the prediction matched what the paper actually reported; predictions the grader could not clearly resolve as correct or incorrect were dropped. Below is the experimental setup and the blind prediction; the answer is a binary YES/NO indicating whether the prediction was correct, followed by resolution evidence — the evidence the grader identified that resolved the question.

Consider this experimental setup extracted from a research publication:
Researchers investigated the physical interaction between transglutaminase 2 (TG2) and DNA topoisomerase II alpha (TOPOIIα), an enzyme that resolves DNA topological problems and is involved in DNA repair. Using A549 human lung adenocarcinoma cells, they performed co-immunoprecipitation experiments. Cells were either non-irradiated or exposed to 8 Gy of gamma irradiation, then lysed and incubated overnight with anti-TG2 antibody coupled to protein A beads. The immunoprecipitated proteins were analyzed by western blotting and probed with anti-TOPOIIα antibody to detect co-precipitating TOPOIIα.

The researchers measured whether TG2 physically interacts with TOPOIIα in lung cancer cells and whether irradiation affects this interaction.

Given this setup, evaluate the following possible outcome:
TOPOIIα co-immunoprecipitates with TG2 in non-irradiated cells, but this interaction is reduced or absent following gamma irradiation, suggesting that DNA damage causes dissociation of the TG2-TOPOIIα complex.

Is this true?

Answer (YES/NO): NO